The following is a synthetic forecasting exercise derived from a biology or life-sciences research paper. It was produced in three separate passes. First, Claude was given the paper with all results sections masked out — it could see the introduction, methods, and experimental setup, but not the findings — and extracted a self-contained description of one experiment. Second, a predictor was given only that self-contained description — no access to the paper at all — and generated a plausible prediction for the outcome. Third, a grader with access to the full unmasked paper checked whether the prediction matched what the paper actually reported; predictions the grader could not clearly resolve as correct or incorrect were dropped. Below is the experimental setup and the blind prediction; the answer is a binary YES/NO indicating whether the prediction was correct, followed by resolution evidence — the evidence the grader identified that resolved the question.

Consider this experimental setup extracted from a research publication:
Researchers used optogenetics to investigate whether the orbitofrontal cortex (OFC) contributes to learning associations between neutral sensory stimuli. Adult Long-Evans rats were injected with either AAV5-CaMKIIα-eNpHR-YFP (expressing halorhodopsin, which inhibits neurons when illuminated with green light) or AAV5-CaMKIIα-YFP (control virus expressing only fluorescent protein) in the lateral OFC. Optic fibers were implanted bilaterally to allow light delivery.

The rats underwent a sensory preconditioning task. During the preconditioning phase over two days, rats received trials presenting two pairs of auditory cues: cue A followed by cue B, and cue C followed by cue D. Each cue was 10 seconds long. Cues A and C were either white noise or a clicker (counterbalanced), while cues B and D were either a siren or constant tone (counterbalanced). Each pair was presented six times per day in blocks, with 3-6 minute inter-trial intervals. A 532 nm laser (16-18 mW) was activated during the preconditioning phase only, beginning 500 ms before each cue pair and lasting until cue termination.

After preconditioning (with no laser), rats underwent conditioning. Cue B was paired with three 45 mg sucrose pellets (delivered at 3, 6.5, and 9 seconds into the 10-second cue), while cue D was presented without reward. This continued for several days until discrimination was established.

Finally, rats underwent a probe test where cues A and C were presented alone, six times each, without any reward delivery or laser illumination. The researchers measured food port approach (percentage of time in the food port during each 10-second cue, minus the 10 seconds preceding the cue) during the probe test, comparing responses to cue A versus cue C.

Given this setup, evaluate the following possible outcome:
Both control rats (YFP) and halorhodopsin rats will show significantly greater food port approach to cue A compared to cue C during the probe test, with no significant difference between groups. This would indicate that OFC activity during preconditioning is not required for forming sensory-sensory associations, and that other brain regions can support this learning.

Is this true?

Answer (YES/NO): NO